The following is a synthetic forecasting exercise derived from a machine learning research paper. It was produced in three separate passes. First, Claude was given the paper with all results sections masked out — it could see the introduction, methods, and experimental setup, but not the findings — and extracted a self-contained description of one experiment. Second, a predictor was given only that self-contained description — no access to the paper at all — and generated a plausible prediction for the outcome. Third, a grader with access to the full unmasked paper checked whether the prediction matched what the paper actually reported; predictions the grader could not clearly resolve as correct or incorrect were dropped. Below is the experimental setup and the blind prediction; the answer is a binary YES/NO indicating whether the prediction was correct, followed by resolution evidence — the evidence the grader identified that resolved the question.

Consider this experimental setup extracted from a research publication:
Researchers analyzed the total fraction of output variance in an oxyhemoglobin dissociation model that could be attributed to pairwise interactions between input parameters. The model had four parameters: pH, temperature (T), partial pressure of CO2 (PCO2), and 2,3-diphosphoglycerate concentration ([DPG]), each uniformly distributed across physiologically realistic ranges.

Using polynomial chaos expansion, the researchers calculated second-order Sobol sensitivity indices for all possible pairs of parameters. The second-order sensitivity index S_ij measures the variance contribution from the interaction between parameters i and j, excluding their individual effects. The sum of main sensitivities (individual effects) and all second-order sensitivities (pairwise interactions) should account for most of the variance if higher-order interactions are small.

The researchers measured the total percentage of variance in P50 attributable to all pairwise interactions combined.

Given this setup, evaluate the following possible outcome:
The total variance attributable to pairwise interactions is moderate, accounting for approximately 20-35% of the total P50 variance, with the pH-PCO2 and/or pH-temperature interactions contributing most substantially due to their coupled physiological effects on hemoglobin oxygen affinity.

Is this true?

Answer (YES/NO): NO